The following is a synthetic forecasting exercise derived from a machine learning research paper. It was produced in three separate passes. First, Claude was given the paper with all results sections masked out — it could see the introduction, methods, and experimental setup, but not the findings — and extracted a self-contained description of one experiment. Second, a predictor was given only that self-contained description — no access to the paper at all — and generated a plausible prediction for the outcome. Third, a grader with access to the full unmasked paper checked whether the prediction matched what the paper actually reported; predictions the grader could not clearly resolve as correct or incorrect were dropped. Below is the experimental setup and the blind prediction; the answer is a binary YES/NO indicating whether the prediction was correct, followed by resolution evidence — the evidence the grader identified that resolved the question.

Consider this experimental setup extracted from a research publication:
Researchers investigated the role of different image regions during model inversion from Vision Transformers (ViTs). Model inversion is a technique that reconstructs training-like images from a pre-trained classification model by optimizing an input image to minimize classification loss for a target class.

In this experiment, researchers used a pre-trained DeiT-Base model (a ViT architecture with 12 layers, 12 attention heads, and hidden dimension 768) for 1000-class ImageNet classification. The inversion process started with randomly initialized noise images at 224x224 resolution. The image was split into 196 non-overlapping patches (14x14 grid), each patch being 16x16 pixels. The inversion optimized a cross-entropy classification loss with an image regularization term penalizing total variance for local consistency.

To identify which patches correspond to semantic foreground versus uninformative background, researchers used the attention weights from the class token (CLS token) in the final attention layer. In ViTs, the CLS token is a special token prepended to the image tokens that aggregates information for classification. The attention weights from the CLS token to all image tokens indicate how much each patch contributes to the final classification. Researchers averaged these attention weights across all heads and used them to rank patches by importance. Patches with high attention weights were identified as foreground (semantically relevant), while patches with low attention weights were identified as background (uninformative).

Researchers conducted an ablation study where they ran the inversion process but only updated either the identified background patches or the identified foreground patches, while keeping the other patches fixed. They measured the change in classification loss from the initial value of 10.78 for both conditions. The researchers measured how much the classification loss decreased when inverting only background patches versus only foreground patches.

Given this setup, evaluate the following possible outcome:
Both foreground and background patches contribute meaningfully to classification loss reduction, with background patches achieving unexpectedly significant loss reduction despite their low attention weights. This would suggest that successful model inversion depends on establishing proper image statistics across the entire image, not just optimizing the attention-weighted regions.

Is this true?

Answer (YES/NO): NO